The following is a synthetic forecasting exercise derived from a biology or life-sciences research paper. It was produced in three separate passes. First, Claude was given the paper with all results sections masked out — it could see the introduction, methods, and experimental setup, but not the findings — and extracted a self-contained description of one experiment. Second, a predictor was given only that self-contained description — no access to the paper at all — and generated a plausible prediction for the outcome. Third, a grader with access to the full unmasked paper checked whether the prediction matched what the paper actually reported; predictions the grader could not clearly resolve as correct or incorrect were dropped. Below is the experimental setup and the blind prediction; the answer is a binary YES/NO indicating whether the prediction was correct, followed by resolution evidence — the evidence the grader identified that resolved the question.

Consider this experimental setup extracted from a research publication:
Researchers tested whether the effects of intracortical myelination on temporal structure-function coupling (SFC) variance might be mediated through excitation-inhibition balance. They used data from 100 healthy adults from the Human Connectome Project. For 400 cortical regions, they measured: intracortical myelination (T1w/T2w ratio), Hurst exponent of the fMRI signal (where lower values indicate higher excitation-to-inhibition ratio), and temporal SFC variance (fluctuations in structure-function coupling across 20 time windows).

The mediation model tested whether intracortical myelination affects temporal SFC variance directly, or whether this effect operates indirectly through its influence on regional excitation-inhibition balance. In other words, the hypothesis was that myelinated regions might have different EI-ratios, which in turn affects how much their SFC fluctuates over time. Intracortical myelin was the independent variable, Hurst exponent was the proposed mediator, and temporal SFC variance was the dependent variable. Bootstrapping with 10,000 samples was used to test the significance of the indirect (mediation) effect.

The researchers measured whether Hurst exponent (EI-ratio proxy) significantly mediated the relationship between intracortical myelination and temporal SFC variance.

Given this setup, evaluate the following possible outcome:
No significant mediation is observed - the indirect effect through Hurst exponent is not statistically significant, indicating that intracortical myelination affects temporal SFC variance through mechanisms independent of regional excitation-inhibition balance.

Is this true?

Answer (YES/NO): NO